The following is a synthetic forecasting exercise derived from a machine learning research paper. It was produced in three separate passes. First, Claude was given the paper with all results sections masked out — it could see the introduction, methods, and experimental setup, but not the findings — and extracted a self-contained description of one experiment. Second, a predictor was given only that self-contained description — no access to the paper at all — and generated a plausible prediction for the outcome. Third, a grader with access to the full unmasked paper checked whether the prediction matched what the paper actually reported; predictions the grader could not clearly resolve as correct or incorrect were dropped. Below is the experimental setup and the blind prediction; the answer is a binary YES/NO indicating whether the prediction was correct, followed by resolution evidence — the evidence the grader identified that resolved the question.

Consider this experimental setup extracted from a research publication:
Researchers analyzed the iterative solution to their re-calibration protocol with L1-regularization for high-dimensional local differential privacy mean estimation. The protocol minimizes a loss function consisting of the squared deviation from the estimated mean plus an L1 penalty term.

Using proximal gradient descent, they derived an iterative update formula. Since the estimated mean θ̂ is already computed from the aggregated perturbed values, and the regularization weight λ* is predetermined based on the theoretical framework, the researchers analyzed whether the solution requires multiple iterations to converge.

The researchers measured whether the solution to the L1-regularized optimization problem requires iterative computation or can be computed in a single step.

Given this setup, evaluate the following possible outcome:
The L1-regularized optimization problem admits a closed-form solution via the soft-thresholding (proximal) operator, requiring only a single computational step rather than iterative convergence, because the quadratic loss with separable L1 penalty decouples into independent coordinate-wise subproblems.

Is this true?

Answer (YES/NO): YES